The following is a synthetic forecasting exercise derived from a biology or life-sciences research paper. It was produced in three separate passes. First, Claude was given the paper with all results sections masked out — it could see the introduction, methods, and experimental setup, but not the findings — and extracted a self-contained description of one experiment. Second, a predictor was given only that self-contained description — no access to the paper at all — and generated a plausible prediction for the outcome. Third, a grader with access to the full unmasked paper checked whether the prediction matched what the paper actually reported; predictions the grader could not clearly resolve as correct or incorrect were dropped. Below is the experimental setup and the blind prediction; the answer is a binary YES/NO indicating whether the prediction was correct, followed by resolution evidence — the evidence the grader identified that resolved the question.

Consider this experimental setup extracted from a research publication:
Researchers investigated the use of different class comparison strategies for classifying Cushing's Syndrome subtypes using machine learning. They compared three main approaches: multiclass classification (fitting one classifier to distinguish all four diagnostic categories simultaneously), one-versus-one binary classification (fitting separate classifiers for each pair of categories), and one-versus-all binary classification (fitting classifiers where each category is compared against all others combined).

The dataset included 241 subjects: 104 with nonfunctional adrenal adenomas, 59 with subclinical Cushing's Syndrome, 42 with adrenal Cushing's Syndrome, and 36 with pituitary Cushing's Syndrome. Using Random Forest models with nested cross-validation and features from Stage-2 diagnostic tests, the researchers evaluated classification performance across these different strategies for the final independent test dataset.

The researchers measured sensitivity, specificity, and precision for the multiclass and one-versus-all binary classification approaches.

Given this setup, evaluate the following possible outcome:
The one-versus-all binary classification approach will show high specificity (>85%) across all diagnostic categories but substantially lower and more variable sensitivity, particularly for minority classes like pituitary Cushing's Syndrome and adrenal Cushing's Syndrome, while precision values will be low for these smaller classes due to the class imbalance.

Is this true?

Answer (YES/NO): NO